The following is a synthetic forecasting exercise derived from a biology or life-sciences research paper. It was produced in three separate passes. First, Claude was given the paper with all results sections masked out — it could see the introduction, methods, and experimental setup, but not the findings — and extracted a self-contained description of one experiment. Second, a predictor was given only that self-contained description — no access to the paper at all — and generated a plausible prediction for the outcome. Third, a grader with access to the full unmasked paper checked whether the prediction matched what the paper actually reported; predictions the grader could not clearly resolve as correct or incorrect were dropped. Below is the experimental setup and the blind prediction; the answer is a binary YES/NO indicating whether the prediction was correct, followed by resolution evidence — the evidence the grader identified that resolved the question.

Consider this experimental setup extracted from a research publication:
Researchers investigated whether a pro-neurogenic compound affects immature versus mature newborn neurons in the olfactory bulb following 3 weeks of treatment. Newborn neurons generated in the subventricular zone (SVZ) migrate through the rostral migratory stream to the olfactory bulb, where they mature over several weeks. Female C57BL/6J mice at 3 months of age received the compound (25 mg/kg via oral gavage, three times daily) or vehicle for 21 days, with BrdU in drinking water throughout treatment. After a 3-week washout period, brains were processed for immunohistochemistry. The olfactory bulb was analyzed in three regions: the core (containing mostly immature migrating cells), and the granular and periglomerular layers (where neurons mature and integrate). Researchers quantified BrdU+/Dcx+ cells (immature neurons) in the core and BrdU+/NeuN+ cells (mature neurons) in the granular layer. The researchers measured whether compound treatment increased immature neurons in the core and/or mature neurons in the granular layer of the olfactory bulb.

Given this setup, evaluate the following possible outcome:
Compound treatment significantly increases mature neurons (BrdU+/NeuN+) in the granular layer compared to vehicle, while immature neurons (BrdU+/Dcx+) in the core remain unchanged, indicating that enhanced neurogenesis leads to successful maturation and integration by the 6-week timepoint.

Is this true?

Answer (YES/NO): NO